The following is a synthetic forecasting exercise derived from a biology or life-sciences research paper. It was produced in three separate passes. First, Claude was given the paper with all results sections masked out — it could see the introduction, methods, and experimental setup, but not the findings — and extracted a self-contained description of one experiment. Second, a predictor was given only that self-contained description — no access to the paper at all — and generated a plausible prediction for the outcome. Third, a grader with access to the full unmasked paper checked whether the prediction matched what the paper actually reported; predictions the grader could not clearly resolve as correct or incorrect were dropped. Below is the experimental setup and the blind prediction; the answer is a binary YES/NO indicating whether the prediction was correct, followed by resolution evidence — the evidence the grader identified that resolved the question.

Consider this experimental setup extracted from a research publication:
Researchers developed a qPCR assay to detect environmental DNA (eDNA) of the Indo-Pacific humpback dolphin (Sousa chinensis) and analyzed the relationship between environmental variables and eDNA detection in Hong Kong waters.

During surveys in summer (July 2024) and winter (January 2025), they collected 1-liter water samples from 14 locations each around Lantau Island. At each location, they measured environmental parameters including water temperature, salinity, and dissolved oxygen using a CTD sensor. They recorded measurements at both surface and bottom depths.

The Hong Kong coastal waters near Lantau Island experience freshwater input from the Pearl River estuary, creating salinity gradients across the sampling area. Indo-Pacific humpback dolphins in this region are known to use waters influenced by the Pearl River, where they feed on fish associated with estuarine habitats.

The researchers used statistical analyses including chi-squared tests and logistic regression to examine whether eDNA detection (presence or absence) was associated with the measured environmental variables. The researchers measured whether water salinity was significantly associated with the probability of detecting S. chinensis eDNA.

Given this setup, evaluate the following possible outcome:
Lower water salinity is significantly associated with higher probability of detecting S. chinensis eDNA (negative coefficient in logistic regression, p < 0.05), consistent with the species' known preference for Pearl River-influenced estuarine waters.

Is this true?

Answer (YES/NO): NO